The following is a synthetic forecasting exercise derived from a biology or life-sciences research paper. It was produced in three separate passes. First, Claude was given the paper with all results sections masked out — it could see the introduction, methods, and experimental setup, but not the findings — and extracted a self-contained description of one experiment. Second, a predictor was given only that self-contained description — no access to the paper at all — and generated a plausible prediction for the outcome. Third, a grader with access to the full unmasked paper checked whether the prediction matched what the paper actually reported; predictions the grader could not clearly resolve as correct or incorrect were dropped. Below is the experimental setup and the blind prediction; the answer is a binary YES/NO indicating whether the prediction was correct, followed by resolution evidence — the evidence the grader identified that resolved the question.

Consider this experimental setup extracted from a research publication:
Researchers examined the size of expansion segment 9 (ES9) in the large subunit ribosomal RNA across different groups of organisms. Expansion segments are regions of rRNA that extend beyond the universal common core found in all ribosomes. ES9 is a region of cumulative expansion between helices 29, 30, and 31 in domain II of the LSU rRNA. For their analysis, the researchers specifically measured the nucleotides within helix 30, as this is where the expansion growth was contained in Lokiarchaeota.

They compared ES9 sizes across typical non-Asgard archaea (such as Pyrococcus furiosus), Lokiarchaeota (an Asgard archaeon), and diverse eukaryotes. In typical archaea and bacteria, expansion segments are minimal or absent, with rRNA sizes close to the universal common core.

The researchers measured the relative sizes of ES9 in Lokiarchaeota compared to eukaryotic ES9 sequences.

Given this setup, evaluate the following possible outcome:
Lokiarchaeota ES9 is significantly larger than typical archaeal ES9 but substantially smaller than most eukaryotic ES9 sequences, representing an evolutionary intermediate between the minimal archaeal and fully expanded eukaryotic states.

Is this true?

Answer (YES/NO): NO